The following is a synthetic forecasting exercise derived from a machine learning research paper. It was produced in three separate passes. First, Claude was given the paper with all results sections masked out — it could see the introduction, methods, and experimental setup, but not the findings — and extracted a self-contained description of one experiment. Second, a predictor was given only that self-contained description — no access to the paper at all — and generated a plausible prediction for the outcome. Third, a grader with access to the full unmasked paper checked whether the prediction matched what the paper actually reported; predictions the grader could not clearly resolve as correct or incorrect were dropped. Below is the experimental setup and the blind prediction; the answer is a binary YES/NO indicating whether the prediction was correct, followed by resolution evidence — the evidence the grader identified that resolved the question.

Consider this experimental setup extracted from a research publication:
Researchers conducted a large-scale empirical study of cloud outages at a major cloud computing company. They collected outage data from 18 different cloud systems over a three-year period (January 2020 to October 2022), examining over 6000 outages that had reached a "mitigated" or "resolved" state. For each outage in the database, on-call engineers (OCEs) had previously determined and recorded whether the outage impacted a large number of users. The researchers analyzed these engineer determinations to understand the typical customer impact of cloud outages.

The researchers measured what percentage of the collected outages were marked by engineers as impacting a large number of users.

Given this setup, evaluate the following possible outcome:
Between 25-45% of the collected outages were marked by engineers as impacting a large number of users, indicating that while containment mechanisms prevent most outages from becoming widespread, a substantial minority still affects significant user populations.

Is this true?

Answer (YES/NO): NO